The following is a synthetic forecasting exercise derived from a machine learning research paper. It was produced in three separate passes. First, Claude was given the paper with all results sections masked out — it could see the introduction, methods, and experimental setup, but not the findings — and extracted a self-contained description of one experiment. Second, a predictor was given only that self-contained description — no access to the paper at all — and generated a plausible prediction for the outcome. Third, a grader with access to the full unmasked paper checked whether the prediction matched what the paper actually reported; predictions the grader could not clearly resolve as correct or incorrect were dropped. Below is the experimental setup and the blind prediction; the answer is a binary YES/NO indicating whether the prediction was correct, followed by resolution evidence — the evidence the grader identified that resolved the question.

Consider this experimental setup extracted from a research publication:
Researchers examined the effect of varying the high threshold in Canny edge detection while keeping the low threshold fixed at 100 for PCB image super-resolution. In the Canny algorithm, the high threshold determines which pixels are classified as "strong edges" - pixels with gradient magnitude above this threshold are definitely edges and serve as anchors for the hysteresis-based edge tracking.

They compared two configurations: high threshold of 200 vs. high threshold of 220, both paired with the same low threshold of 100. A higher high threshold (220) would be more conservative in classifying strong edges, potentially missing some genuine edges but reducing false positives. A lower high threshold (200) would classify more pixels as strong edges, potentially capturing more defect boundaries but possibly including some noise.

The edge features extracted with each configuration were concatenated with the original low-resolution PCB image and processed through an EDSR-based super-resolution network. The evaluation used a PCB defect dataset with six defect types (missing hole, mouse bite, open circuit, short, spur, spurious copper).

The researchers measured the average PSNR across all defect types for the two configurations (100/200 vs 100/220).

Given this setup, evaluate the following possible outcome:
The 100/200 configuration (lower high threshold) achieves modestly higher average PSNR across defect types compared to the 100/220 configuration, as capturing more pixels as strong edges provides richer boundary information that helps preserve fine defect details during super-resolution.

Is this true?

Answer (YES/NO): YES